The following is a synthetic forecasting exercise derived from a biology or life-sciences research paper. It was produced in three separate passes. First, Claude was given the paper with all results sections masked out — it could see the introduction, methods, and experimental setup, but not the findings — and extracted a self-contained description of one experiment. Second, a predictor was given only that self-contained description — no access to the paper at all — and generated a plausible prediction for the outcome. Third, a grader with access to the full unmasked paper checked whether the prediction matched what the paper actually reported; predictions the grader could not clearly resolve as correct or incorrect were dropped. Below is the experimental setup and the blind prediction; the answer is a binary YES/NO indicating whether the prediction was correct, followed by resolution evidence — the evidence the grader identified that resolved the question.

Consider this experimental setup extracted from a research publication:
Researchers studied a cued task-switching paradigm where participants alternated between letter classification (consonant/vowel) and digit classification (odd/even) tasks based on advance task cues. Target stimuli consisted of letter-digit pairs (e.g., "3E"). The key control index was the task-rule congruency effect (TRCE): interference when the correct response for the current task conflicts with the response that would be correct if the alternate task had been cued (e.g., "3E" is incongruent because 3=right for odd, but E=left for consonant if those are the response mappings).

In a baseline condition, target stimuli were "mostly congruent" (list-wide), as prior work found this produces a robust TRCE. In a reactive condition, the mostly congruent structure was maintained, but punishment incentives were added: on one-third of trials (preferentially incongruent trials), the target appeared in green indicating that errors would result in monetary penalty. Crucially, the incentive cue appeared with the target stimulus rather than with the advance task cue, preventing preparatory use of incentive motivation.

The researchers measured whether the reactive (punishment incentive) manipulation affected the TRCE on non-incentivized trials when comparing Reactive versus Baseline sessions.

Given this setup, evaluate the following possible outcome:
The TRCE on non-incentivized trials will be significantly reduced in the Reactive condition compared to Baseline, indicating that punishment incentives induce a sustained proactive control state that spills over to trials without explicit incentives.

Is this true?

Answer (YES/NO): NO